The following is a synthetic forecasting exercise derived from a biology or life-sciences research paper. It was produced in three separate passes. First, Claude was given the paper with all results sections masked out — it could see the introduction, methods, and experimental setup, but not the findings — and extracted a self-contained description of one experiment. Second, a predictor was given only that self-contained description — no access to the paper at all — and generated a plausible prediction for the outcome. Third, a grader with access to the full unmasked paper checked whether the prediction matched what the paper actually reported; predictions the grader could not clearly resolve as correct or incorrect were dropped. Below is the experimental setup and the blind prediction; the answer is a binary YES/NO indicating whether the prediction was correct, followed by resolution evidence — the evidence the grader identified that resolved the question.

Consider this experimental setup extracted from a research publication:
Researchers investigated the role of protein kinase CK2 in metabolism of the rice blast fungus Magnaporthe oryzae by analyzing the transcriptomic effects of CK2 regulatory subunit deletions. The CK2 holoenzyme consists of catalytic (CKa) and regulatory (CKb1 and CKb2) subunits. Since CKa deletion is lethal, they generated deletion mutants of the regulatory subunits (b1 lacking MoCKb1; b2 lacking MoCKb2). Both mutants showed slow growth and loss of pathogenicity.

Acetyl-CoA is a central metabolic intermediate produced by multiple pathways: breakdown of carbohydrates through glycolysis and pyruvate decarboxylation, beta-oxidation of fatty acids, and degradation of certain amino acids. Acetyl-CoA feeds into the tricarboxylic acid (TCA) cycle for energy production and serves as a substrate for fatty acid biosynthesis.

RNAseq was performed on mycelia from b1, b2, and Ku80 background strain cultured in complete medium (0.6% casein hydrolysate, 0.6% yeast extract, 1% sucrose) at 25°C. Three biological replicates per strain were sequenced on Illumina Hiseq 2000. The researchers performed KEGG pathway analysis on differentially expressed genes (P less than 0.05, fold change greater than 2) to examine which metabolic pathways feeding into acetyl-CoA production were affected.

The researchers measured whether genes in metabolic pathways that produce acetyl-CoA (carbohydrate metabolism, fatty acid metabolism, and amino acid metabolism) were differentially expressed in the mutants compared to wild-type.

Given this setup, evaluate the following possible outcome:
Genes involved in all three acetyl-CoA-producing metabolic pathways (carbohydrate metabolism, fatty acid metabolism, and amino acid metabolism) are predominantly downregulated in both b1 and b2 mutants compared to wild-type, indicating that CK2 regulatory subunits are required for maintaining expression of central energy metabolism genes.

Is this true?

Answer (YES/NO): NO